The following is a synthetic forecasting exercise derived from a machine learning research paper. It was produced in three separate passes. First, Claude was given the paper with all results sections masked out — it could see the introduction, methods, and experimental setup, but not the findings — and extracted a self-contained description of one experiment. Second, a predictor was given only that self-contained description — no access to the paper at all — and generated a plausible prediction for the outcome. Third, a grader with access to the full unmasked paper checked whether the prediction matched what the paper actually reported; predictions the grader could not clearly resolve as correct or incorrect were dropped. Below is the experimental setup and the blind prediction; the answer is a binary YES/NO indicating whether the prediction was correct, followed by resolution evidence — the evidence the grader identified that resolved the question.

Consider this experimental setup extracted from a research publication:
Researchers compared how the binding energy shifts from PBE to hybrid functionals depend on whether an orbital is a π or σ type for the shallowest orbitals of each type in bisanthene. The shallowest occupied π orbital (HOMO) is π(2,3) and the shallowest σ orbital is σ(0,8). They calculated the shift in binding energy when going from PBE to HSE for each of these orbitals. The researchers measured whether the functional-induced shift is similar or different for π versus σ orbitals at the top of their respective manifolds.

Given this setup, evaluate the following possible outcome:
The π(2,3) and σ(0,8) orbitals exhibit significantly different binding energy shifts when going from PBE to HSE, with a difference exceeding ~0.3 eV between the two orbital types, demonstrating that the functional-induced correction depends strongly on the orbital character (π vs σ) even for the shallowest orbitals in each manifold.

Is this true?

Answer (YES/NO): YES